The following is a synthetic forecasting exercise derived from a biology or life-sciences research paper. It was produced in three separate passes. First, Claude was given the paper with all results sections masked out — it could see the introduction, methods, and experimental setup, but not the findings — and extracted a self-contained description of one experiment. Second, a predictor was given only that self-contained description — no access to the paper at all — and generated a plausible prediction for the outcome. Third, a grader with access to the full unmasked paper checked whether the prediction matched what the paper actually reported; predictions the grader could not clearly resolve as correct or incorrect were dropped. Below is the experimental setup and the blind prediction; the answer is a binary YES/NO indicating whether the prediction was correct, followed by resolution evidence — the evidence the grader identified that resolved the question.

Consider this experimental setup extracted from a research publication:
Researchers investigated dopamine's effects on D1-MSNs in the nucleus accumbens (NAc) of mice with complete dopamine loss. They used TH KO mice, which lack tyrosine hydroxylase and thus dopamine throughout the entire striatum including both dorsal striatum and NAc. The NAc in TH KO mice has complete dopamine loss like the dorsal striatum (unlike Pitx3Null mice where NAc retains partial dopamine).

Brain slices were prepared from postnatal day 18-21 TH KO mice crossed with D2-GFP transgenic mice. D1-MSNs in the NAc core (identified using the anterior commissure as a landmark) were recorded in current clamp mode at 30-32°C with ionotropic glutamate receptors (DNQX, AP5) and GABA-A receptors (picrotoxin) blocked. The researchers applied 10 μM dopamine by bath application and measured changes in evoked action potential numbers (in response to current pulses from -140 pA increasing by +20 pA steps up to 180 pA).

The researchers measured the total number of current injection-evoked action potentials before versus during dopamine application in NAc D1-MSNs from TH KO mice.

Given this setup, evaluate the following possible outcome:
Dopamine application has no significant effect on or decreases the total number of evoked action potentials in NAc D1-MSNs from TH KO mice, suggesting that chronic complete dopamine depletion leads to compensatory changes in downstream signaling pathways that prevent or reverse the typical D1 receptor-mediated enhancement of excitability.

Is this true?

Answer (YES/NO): NO